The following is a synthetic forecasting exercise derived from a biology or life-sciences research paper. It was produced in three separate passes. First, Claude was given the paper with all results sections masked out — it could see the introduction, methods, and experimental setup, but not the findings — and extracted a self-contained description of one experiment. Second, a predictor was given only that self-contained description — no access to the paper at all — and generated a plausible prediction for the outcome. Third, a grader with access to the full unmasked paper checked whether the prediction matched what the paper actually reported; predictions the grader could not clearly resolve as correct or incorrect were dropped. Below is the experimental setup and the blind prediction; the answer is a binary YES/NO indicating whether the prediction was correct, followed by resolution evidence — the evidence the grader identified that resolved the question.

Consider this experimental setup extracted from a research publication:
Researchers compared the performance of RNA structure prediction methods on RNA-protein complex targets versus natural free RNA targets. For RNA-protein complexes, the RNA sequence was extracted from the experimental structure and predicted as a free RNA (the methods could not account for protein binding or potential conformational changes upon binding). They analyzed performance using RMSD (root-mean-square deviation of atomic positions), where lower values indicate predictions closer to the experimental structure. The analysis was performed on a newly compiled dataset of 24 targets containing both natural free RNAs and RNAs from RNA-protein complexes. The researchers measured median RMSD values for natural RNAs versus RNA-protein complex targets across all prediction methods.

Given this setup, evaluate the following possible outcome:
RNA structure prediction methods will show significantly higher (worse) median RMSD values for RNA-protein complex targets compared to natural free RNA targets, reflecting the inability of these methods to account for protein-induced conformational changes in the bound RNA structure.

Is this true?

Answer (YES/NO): YES